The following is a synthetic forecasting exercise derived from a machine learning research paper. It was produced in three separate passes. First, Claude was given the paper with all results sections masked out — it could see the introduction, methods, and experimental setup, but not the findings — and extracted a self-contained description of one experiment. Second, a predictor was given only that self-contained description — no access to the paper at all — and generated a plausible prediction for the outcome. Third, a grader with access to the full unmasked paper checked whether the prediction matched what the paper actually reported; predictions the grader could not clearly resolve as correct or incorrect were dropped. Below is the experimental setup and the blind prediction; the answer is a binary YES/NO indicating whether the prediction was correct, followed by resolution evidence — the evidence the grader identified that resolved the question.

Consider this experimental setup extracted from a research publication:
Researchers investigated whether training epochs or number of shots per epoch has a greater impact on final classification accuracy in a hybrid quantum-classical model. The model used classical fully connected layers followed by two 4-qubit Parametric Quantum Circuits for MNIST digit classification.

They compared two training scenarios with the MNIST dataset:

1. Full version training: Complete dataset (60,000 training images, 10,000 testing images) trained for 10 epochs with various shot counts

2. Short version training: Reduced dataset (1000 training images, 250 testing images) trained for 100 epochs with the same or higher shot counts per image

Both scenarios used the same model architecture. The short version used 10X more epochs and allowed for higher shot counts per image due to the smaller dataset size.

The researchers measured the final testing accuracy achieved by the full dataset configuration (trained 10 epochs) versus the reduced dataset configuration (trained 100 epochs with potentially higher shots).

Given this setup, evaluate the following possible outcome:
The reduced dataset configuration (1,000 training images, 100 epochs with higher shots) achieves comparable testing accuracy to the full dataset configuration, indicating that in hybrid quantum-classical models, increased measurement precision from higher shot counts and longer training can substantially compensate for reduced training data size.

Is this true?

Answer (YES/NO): NO